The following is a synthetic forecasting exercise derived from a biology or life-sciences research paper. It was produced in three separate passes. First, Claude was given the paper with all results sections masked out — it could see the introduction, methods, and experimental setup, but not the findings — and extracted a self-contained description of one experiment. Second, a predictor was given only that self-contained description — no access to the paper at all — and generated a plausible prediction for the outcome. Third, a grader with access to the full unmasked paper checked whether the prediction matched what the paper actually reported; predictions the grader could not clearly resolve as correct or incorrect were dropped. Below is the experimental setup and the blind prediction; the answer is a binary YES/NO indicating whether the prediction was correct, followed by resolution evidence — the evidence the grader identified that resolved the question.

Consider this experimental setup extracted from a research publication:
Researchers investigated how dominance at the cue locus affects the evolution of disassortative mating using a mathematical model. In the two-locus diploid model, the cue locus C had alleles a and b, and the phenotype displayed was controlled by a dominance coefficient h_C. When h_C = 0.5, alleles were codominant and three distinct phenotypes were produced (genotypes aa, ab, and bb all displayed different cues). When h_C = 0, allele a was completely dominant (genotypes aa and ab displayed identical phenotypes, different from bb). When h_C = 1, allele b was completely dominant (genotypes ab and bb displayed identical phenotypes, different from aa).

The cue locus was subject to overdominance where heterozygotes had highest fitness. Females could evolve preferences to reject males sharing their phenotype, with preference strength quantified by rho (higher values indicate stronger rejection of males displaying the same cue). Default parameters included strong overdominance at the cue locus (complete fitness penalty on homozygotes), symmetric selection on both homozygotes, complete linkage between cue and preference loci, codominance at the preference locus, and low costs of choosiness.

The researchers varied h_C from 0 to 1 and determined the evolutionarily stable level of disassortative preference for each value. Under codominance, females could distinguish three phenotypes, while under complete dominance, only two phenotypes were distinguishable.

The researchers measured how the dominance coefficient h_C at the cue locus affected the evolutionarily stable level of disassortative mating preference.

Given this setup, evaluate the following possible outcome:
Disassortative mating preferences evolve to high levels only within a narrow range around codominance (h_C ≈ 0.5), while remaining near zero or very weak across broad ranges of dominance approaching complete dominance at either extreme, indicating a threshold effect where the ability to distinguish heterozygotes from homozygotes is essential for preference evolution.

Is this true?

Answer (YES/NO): NO